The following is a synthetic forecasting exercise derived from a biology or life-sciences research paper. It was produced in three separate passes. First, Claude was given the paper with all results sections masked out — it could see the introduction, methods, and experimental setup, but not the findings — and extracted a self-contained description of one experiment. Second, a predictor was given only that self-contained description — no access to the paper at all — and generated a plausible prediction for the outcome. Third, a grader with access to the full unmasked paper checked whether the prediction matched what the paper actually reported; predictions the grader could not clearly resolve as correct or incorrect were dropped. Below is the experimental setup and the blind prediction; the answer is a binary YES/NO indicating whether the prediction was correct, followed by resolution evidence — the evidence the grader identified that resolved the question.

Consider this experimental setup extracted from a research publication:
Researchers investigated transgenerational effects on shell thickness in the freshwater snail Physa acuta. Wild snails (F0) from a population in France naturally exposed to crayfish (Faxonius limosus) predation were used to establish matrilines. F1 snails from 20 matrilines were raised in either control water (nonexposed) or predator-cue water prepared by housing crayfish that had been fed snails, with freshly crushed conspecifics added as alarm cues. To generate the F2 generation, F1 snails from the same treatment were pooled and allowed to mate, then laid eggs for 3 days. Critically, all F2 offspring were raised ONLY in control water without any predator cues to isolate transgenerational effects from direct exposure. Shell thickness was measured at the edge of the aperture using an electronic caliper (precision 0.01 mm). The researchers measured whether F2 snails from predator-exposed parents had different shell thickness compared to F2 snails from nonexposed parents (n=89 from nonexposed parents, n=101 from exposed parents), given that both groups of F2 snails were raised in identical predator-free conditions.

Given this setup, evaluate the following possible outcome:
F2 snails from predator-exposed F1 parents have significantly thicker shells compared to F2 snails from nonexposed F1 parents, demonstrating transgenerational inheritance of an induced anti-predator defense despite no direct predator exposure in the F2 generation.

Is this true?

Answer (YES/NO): YES